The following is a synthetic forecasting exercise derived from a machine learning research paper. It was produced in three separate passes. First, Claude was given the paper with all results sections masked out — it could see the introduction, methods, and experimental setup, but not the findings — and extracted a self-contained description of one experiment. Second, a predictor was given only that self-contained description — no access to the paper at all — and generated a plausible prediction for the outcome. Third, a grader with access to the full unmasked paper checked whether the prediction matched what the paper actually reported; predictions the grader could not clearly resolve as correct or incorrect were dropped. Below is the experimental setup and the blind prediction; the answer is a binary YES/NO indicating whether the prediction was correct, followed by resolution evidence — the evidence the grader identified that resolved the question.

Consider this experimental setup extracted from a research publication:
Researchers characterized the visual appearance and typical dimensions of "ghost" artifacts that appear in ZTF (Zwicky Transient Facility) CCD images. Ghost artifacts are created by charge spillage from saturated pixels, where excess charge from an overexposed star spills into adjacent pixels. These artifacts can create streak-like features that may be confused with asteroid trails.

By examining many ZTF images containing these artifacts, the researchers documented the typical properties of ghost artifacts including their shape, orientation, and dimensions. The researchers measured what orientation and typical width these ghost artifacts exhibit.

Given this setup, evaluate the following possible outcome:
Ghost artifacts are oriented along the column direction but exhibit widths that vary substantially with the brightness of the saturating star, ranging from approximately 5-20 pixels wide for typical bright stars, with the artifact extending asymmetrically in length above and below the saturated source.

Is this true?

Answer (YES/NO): NO